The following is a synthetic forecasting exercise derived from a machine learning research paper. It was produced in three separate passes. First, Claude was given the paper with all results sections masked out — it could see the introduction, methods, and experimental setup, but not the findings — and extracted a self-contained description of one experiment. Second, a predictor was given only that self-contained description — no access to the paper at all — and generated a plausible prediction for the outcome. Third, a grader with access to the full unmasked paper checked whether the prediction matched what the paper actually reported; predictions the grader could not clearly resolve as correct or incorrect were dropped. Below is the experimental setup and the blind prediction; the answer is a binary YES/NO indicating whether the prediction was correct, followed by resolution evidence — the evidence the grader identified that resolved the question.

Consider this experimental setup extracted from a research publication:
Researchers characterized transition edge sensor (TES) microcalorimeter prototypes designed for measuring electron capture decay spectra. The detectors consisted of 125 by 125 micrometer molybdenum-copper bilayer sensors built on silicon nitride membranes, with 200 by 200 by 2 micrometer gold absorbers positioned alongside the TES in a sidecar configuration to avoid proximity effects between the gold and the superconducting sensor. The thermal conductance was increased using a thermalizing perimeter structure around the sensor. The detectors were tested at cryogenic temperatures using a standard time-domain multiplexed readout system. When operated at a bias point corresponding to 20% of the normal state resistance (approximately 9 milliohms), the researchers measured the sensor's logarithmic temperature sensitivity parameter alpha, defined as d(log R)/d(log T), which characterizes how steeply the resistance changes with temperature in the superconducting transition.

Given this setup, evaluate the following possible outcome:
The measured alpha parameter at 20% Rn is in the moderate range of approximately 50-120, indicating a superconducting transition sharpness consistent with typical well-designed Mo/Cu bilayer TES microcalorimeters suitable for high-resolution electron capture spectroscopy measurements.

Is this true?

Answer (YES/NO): YES